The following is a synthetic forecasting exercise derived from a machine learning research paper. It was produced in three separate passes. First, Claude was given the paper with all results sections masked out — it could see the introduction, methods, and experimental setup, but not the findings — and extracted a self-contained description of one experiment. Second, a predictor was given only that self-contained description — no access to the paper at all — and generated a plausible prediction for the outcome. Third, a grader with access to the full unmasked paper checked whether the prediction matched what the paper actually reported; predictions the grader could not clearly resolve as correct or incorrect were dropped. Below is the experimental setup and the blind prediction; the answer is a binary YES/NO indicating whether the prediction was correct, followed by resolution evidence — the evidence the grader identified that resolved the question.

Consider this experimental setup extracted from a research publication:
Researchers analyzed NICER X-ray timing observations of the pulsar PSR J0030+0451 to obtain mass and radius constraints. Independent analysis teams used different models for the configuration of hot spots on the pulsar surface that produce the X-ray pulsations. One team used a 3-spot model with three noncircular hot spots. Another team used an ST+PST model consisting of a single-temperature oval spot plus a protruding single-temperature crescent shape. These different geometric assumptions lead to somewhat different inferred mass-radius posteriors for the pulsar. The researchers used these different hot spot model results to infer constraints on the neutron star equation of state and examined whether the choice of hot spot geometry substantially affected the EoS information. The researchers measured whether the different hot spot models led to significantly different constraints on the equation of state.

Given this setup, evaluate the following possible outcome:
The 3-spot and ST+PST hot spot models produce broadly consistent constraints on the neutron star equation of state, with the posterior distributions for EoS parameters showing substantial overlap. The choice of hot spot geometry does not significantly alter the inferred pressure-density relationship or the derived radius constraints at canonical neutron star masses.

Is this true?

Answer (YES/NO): YES